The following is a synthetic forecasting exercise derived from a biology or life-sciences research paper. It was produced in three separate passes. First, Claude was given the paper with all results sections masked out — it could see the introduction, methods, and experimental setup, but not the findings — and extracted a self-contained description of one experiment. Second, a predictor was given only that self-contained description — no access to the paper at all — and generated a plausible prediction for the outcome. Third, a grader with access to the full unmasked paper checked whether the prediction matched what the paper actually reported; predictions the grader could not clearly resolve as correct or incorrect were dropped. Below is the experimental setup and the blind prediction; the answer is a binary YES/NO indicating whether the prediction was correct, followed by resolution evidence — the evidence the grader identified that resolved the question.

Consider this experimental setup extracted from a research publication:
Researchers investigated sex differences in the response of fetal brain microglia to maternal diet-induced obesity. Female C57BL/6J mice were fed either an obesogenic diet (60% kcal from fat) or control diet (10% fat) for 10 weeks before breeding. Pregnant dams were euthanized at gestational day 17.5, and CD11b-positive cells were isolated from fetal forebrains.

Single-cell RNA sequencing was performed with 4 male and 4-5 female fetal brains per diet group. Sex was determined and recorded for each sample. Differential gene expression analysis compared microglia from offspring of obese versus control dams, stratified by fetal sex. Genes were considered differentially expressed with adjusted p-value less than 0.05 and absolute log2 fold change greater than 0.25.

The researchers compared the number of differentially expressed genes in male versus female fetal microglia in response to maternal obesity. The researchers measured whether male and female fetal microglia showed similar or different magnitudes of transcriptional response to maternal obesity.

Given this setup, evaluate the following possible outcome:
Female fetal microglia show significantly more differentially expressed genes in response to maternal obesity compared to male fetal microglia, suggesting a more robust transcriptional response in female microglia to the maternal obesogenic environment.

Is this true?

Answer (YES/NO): NO